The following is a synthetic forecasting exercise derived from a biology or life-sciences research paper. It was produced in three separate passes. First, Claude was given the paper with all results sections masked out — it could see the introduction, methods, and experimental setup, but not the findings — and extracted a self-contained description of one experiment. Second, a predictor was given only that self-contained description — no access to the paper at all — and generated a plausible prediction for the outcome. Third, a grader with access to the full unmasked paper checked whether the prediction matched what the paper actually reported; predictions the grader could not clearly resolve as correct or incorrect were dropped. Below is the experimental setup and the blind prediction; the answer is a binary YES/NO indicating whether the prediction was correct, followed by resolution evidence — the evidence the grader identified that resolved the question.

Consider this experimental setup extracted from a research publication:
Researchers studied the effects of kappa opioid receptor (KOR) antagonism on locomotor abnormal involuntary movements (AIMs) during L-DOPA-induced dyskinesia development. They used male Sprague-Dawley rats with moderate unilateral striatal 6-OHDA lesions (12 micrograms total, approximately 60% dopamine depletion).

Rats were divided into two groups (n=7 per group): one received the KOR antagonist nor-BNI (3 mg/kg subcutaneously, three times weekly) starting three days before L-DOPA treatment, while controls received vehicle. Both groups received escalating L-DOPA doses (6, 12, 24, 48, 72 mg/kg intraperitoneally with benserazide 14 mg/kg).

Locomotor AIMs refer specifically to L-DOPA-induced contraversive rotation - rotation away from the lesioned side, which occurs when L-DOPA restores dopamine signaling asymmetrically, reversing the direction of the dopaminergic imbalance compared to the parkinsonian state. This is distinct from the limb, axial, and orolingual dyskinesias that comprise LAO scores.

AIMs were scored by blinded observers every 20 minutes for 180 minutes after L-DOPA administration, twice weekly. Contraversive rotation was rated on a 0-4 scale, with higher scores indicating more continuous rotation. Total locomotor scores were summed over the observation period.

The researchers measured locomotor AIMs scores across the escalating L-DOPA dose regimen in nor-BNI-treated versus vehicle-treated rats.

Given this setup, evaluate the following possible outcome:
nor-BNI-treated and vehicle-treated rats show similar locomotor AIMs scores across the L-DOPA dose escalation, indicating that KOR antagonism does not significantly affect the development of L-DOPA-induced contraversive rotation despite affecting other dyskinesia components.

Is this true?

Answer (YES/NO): YES